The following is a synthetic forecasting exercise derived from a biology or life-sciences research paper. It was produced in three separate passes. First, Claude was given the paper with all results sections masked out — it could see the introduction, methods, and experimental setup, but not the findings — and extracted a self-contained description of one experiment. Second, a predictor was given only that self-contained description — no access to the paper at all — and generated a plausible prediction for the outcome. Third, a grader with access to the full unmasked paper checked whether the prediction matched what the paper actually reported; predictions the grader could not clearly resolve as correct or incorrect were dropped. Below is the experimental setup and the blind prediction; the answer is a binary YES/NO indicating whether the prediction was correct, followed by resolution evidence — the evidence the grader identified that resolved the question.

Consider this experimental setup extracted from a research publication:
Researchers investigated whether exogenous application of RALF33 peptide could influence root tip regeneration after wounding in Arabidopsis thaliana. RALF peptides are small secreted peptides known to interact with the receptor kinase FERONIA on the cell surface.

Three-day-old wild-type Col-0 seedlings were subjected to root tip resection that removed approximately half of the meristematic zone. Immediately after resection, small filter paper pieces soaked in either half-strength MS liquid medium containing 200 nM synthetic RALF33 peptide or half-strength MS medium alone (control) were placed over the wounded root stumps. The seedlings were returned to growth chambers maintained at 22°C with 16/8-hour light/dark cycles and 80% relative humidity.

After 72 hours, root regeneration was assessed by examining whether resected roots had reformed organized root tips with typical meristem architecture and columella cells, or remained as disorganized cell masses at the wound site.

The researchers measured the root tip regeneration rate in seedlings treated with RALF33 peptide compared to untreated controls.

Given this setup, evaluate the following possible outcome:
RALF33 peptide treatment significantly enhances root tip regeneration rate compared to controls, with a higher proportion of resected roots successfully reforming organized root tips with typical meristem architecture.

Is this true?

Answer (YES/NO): YES